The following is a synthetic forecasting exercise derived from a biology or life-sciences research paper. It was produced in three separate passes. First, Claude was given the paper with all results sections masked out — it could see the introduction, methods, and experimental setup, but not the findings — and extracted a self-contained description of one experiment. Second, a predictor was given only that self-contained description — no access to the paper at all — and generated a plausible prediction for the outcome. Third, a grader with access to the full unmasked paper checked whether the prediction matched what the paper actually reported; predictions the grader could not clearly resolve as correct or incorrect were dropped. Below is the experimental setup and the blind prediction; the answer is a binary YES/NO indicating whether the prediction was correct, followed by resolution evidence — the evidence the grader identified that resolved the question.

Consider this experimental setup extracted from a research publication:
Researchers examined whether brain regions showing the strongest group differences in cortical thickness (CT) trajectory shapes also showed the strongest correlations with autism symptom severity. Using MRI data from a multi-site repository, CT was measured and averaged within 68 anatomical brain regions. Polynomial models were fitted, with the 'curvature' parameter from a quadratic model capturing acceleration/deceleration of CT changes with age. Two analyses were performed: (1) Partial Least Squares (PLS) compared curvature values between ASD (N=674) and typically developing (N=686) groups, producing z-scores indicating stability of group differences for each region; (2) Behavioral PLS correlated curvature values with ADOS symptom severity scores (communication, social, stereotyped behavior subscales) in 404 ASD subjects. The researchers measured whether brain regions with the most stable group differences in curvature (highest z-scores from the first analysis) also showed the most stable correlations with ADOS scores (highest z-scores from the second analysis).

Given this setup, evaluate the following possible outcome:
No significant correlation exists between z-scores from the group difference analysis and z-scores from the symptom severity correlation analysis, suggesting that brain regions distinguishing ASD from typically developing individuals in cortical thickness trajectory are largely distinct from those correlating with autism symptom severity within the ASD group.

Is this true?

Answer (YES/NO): NO